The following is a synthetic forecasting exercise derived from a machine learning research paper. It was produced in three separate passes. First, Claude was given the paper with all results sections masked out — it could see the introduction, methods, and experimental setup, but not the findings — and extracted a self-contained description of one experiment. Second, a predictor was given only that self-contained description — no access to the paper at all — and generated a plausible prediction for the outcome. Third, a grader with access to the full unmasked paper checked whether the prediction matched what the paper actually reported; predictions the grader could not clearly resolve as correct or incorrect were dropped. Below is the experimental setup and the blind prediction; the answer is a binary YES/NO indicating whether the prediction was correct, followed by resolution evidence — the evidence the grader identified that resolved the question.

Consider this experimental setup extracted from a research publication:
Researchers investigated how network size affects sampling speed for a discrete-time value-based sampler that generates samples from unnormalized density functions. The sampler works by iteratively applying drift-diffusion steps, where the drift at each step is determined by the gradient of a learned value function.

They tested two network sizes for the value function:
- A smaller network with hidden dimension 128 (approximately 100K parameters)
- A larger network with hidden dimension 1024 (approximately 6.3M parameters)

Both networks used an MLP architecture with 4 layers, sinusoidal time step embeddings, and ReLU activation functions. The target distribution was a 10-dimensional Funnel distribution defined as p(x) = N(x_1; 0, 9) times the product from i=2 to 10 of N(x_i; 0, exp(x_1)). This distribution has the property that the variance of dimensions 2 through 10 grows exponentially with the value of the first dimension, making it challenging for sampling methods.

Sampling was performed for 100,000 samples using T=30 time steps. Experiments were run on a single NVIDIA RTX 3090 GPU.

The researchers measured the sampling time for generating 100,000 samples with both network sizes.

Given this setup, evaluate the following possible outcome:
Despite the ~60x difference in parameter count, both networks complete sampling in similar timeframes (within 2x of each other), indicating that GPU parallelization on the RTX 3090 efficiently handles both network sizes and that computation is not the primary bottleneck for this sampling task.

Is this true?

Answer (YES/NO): NO